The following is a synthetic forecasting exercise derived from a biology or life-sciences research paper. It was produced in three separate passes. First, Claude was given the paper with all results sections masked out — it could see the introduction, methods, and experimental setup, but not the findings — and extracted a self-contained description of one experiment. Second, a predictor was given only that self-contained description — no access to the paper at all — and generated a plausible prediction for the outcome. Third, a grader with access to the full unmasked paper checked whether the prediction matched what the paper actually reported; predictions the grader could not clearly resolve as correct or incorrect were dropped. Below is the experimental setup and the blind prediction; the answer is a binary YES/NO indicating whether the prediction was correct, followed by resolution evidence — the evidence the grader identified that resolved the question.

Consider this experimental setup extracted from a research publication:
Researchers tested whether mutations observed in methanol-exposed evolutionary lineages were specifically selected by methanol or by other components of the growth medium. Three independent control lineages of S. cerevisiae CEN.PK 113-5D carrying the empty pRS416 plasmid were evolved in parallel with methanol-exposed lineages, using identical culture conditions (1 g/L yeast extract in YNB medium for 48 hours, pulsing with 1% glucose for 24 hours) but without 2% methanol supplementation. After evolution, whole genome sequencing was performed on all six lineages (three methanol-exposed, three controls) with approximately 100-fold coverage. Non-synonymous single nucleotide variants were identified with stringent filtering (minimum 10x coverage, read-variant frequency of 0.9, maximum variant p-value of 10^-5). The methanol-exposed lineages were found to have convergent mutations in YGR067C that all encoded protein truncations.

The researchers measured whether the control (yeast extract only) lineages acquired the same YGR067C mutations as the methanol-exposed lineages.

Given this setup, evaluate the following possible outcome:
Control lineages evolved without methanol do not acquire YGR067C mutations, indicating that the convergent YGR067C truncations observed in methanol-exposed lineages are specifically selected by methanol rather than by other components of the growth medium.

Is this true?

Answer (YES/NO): YES